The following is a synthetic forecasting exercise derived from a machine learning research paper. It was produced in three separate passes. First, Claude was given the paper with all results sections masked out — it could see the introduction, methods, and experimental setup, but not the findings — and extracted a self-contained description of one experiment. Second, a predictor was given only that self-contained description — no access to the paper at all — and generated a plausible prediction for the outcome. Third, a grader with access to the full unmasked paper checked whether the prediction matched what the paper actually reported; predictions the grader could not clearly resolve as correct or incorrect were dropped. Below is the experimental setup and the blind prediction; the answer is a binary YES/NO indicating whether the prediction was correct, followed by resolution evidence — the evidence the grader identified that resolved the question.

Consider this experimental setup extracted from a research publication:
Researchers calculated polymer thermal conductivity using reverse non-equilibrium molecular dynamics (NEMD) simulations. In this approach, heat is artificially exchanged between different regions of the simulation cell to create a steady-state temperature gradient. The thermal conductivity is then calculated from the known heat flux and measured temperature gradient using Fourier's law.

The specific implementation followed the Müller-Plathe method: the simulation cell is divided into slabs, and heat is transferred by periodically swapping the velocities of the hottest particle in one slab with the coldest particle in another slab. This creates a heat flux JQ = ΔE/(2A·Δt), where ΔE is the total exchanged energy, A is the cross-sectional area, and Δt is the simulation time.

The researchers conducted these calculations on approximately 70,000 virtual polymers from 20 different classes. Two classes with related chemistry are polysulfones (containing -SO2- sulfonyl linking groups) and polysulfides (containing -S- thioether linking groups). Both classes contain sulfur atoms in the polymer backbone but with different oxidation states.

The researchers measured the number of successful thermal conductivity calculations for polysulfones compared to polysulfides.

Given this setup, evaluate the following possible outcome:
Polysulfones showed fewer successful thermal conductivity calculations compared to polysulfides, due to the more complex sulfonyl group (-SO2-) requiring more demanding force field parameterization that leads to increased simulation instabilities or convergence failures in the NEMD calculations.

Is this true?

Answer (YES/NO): NO